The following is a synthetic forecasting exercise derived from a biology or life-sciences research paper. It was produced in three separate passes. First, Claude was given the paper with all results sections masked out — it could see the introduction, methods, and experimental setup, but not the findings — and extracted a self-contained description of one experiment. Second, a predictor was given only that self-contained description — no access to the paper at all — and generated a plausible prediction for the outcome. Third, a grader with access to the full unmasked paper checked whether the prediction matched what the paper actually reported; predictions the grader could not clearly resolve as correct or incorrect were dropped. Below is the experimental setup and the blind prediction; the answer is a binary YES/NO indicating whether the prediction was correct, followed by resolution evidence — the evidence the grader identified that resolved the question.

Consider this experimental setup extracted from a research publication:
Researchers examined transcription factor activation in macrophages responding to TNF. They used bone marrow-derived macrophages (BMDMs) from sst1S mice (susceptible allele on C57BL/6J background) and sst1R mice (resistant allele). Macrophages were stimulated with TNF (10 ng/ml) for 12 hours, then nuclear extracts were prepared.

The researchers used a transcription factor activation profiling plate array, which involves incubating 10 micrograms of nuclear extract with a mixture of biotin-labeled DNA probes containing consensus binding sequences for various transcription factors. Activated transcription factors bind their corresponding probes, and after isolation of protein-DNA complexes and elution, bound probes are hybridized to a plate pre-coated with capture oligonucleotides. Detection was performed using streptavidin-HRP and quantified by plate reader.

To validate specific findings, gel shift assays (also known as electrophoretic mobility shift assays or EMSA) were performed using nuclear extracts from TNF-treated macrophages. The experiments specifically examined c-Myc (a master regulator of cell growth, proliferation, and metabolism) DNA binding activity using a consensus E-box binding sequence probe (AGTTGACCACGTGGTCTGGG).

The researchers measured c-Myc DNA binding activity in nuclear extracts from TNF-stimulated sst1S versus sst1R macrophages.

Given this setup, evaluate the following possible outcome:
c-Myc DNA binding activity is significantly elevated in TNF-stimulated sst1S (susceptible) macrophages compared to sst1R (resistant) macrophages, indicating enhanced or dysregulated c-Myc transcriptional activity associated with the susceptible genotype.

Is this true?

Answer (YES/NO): YES